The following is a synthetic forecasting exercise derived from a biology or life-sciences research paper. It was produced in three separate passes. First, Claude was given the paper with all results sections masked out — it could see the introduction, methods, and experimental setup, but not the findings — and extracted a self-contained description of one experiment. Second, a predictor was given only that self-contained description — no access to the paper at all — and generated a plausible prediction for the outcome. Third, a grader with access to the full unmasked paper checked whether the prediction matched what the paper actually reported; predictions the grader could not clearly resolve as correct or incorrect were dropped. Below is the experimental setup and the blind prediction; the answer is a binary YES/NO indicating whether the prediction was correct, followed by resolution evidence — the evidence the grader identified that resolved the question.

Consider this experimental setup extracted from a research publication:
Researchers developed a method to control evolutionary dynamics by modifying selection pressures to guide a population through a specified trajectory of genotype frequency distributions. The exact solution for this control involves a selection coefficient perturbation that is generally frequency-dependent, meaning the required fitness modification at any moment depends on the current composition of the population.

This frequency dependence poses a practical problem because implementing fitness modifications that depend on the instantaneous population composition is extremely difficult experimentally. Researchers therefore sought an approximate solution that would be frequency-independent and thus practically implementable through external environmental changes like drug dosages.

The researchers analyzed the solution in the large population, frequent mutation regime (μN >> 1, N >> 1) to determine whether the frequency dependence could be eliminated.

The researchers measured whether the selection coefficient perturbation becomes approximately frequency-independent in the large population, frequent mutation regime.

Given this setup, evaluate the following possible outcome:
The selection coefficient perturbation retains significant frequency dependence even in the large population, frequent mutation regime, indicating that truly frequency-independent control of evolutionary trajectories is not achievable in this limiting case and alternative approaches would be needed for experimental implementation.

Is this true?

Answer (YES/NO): NO